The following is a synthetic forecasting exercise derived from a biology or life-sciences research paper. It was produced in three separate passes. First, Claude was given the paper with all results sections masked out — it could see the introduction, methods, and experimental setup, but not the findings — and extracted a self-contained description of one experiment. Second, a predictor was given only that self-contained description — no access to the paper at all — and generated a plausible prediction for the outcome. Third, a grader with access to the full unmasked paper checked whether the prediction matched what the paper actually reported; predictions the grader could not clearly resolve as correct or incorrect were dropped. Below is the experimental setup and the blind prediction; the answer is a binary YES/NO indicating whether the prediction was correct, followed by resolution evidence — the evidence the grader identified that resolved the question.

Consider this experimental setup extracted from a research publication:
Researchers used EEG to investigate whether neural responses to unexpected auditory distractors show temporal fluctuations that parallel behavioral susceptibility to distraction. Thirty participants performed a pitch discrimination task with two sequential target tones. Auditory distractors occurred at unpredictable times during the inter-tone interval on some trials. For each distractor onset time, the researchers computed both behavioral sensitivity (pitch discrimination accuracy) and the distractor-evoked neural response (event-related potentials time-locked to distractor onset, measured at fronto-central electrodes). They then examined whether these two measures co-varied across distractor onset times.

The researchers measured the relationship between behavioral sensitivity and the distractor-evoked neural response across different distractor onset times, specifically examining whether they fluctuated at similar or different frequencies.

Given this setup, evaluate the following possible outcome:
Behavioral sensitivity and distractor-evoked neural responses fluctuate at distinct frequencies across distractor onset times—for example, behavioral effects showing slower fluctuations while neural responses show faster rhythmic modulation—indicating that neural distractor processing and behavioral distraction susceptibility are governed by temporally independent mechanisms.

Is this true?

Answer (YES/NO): NO